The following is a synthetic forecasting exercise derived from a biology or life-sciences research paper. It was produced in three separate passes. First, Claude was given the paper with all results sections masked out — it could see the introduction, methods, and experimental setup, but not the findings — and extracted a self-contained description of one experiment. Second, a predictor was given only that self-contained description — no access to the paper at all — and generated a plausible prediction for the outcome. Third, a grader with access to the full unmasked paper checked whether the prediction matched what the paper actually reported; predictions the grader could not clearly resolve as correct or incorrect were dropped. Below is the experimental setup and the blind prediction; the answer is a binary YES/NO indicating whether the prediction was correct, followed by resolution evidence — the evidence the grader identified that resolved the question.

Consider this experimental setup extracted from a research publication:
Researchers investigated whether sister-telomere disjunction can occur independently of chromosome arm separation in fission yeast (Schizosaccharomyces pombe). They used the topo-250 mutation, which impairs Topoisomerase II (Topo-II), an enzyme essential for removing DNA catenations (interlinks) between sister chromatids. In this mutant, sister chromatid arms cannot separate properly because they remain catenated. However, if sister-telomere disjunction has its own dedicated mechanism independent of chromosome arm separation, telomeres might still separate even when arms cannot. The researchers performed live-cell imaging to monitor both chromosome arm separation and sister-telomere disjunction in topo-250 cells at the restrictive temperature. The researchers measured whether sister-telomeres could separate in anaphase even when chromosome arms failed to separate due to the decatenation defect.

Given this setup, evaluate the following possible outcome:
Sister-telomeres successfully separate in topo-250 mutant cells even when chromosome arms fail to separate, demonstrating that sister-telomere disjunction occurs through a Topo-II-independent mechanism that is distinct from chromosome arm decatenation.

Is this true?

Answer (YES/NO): YES